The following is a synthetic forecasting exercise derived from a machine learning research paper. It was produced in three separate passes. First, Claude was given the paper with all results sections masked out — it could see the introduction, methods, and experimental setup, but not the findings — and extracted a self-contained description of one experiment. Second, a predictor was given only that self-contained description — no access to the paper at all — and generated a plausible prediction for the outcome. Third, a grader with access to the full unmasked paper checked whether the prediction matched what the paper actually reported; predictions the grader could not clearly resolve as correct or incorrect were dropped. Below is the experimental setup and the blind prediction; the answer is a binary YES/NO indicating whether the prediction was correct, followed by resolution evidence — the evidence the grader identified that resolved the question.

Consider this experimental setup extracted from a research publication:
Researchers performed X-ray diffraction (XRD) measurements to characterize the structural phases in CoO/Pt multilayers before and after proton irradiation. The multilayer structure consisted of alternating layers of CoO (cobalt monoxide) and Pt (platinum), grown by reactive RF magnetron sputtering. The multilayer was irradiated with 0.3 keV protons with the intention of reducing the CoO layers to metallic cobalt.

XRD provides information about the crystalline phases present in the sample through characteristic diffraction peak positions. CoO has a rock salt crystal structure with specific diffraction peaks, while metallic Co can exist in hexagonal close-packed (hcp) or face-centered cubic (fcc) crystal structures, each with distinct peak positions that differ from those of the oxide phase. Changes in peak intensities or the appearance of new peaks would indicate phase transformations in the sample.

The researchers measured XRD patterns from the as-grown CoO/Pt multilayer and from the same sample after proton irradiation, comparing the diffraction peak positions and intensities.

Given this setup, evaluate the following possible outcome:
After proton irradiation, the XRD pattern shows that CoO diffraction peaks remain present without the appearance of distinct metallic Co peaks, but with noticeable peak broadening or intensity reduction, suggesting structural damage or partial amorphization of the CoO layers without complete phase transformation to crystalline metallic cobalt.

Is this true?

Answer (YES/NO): NO